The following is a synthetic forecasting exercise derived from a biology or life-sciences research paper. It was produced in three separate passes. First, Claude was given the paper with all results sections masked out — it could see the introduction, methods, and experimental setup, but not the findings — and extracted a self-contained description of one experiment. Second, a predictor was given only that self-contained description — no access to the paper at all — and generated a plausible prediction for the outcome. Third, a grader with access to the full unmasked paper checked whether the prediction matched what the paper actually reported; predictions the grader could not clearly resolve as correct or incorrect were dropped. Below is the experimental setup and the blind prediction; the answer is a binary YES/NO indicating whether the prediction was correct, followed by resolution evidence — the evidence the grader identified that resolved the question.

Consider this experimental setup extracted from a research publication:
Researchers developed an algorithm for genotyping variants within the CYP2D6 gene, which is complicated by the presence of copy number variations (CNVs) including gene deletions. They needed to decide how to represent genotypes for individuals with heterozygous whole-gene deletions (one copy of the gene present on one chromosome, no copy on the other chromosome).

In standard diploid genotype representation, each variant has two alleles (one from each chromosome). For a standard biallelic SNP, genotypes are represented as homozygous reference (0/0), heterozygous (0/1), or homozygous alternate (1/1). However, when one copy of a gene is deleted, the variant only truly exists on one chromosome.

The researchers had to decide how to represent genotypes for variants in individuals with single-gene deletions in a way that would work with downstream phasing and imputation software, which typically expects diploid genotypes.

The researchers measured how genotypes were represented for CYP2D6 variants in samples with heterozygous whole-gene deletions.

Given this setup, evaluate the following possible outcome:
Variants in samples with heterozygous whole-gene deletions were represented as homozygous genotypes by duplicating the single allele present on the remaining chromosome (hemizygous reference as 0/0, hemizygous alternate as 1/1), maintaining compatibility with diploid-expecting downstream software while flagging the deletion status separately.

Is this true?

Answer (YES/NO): YES